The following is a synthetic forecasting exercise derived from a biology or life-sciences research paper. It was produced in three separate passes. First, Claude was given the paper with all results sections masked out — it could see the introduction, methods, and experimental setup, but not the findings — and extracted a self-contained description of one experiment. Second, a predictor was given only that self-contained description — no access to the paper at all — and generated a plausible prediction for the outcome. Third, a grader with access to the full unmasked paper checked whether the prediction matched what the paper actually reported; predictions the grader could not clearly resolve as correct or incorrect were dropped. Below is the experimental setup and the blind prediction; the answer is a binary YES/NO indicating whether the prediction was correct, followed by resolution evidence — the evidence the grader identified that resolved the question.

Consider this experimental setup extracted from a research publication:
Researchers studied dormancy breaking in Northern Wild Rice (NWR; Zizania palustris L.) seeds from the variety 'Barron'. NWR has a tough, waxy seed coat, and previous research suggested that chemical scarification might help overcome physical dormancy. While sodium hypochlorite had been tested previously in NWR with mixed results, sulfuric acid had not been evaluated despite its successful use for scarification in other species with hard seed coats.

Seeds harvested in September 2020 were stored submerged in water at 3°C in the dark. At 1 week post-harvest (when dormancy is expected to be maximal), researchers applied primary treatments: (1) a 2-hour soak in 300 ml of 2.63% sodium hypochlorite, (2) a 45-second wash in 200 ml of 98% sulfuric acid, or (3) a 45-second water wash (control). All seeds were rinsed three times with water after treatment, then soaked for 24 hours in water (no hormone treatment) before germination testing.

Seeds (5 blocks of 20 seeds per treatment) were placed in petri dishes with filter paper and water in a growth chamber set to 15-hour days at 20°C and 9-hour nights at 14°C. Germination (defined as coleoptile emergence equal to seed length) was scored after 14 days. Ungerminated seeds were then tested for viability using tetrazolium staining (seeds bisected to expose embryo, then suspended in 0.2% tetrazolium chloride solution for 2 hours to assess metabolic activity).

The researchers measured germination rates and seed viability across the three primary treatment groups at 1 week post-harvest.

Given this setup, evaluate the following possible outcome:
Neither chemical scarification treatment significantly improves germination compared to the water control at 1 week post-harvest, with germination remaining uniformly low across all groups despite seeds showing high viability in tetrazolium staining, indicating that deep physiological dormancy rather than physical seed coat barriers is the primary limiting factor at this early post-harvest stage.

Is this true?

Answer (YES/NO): NO